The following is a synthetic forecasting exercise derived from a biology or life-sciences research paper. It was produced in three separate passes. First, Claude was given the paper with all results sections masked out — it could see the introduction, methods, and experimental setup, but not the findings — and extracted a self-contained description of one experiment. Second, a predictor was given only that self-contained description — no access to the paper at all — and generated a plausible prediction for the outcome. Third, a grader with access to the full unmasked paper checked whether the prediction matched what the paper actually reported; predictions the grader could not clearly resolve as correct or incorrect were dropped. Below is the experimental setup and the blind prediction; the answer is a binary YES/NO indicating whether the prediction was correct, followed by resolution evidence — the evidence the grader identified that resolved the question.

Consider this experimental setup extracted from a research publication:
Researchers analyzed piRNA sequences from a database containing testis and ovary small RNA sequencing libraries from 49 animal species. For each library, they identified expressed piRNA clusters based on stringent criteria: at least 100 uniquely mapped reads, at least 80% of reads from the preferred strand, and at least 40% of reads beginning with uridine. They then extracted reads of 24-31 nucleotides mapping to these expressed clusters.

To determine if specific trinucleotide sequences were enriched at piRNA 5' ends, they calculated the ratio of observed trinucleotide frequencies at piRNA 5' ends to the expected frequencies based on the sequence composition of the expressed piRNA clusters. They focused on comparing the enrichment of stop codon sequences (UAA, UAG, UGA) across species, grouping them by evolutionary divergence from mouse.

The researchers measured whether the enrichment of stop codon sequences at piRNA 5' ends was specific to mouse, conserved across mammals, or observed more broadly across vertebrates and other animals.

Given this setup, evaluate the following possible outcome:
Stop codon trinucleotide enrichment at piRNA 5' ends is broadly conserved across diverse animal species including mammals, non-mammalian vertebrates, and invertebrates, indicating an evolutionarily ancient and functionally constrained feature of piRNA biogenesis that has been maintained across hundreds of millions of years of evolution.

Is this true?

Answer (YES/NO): NO